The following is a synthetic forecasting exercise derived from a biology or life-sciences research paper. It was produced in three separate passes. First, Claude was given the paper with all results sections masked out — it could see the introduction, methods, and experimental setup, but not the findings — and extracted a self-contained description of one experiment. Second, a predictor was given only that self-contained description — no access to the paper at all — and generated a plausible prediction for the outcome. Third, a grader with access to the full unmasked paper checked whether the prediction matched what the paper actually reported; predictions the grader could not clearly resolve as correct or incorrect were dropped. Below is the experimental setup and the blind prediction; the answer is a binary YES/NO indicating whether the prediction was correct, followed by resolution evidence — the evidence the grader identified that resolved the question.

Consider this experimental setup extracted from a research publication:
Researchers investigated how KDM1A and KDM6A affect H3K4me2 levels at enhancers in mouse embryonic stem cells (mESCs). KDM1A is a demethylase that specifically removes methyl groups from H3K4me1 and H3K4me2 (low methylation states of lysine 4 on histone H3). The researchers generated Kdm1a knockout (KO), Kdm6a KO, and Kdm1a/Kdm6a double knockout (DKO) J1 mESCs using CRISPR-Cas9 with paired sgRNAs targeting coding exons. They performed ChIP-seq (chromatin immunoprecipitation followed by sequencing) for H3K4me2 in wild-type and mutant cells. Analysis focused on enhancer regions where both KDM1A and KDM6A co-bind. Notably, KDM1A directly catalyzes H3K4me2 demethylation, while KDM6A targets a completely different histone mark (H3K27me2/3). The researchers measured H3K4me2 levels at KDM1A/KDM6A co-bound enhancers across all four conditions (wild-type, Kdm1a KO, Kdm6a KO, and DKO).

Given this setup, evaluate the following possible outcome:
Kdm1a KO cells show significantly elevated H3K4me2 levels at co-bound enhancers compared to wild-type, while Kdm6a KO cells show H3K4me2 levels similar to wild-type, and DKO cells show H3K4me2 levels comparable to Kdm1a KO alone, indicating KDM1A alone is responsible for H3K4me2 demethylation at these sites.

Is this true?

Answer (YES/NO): NO